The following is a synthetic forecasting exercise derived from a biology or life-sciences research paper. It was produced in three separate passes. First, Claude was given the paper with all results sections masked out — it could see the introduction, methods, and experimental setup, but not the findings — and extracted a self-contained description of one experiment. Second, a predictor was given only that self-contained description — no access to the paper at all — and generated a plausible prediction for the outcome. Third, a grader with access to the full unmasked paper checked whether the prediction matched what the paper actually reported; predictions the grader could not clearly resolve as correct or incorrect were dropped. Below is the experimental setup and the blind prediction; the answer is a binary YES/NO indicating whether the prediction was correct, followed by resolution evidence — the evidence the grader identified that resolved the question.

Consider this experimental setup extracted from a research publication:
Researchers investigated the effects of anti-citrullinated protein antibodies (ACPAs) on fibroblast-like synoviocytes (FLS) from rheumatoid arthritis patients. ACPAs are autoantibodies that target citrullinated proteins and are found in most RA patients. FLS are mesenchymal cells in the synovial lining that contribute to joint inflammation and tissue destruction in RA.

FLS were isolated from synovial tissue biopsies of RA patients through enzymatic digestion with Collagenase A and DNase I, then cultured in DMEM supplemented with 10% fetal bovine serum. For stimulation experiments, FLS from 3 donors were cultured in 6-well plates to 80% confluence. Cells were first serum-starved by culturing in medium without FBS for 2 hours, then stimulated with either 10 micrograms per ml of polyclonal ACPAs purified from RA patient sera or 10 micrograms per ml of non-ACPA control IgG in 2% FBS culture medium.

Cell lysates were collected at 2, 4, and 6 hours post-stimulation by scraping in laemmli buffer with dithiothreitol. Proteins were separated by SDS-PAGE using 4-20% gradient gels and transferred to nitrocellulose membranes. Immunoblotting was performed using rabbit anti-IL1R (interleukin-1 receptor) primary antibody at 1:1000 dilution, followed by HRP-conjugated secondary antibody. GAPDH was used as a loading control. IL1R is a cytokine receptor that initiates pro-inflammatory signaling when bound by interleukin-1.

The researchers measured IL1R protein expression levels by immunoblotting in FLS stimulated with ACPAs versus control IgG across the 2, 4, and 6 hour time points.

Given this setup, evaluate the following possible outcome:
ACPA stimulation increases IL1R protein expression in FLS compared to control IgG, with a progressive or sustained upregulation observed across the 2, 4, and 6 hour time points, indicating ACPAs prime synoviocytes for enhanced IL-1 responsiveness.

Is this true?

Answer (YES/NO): NO